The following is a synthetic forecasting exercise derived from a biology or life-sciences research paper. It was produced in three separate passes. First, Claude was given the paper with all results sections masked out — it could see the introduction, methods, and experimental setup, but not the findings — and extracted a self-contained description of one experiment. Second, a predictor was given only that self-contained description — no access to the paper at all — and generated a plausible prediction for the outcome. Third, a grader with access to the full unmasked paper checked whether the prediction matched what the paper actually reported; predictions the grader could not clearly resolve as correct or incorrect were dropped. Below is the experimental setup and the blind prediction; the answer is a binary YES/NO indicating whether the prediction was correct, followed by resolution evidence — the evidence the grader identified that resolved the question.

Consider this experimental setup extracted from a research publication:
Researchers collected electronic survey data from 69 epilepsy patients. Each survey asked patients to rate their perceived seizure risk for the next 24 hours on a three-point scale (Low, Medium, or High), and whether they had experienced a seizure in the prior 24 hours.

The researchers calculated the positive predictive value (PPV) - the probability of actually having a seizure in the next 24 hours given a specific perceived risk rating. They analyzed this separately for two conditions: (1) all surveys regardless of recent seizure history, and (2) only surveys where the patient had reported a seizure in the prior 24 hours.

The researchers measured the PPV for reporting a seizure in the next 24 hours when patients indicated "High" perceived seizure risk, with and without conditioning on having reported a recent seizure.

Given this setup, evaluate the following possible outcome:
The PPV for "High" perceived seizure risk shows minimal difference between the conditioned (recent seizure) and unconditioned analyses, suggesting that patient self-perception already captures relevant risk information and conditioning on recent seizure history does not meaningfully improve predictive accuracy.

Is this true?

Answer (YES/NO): NO